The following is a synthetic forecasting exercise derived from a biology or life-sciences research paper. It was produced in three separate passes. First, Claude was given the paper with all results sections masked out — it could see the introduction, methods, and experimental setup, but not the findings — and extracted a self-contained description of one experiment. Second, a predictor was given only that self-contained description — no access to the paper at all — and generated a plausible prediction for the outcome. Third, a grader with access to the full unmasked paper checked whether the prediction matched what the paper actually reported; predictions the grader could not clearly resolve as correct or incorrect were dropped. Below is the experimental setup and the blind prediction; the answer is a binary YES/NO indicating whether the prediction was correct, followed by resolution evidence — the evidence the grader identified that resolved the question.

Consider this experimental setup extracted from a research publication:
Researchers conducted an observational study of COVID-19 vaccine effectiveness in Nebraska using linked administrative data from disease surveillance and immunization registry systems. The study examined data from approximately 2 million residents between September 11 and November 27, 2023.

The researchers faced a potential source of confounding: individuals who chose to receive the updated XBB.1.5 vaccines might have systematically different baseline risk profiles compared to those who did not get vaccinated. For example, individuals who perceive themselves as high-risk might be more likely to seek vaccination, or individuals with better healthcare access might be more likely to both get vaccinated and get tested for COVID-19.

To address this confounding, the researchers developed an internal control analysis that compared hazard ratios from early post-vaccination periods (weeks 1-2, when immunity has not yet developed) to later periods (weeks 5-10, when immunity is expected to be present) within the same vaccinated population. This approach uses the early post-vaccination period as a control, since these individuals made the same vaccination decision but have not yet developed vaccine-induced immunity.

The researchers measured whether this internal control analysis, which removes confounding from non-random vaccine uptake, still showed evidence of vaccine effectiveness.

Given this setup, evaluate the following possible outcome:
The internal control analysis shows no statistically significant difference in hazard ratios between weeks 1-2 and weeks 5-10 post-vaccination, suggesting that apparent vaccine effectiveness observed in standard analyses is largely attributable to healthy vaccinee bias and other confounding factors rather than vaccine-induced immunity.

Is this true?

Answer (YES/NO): NO